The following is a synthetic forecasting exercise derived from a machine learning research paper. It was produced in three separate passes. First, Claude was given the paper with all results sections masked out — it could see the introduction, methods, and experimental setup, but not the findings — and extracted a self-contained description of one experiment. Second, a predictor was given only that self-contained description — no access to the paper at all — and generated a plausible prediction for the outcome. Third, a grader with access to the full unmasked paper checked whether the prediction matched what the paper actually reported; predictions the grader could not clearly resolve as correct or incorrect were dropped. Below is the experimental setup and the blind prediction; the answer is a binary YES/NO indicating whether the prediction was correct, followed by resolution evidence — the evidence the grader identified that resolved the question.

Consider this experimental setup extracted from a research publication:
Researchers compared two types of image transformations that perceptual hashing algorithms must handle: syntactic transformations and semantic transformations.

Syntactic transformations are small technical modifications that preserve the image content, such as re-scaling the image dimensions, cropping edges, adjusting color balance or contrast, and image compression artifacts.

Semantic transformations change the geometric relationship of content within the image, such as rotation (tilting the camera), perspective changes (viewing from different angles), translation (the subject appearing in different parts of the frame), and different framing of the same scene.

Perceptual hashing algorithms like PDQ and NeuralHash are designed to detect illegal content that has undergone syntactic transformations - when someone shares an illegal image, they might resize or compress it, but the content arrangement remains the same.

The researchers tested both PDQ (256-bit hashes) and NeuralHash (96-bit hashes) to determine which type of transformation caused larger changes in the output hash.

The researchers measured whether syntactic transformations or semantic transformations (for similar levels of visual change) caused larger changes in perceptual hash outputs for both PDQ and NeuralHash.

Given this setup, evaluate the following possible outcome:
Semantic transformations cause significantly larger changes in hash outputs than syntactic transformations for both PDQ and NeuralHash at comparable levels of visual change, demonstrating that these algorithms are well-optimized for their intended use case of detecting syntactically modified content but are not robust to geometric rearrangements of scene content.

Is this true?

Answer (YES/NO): YES